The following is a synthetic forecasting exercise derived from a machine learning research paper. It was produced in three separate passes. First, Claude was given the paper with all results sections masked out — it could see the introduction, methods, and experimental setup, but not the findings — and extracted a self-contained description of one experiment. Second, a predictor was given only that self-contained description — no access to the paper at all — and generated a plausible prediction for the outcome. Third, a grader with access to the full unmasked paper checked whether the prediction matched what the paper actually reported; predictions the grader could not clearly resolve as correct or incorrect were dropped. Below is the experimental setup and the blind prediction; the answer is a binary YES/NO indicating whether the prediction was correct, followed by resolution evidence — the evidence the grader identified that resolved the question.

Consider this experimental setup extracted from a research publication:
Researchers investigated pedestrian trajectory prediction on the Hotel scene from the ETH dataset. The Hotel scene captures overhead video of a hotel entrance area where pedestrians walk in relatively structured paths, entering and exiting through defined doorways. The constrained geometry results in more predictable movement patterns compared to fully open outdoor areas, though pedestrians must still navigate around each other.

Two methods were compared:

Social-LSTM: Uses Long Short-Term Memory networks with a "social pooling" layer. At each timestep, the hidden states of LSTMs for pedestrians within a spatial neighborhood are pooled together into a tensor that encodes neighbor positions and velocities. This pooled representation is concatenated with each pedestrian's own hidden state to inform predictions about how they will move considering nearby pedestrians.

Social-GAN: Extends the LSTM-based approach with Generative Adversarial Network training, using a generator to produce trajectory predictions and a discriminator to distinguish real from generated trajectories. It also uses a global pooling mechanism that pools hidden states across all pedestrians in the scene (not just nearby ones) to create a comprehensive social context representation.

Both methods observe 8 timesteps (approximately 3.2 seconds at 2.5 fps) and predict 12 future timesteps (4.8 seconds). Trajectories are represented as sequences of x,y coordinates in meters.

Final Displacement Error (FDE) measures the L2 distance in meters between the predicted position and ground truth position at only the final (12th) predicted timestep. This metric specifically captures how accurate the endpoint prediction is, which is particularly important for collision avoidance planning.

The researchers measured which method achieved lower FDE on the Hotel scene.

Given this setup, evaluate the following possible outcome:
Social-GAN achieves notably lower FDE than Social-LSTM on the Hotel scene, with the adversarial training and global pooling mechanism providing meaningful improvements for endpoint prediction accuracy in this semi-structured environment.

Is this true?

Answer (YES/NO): YES